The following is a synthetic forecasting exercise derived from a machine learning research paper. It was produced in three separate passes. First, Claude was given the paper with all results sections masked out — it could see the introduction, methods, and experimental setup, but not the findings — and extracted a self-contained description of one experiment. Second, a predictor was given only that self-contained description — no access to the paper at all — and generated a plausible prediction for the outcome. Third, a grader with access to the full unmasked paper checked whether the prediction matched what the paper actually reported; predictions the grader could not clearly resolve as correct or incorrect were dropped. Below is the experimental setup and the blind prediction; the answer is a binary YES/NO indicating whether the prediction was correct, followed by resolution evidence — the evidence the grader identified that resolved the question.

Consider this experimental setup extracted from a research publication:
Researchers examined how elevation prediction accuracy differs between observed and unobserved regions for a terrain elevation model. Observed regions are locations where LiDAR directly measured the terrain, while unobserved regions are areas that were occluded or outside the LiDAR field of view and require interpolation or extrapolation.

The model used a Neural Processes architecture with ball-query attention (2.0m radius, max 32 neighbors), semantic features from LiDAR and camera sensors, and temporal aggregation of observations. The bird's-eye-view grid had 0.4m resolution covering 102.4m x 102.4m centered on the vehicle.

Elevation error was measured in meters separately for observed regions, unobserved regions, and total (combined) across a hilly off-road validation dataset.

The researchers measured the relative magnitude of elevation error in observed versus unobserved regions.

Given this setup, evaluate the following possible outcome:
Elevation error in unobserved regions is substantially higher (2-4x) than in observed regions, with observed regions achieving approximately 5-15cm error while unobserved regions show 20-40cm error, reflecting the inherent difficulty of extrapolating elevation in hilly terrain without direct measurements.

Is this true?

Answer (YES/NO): NO